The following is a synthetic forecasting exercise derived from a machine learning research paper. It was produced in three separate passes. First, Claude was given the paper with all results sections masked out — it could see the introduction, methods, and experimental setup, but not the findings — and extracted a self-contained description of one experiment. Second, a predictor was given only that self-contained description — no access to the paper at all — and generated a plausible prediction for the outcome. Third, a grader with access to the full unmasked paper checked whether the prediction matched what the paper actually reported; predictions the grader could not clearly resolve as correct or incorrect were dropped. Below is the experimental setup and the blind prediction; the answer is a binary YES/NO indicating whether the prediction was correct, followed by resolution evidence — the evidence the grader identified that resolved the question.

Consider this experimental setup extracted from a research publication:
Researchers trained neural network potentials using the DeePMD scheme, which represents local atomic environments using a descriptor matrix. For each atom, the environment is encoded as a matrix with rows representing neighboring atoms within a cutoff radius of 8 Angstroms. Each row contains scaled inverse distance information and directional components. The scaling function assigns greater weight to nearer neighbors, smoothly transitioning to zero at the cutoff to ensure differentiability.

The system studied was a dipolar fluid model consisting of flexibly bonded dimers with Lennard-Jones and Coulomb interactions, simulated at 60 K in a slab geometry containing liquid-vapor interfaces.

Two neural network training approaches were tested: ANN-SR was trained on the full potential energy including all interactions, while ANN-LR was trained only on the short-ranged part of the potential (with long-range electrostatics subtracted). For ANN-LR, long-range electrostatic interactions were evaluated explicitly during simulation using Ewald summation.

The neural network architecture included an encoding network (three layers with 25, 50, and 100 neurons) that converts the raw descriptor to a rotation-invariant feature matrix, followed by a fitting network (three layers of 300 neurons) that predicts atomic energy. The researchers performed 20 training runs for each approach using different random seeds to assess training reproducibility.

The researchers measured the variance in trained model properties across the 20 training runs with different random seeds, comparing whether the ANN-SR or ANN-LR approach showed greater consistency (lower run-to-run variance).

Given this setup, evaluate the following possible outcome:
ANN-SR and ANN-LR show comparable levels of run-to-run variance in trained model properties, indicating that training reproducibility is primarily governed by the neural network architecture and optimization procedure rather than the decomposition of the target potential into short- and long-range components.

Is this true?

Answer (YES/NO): NO